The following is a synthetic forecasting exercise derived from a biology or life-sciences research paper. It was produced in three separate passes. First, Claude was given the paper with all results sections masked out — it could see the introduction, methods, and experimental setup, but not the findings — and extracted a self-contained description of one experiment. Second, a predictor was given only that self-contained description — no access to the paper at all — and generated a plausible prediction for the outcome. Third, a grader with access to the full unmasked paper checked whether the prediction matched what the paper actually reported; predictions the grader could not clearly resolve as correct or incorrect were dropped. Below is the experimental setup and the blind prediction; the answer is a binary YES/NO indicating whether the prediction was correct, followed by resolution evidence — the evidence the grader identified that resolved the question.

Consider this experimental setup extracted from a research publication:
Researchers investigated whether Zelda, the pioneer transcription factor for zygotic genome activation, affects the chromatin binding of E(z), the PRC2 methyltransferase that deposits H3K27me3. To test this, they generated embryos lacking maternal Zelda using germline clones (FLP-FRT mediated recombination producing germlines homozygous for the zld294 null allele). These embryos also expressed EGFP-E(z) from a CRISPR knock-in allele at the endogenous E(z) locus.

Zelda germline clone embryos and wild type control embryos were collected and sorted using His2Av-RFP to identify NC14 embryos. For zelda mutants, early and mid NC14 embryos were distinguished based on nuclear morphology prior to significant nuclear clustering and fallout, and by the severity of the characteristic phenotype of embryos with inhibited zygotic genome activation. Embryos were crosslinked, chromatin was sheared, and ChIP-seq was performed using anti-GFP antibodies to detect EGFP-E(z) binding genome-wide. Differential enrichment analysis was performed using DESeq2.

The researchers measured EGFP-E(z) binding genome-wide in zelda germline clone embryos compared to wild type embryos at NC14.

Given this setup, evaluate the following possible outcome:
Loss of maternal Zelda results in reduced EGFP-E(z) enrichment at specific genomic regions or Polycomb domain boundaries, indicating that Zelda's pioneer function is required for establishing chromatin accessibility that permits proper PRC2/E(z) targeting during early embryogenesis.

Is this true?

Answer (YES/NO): YES